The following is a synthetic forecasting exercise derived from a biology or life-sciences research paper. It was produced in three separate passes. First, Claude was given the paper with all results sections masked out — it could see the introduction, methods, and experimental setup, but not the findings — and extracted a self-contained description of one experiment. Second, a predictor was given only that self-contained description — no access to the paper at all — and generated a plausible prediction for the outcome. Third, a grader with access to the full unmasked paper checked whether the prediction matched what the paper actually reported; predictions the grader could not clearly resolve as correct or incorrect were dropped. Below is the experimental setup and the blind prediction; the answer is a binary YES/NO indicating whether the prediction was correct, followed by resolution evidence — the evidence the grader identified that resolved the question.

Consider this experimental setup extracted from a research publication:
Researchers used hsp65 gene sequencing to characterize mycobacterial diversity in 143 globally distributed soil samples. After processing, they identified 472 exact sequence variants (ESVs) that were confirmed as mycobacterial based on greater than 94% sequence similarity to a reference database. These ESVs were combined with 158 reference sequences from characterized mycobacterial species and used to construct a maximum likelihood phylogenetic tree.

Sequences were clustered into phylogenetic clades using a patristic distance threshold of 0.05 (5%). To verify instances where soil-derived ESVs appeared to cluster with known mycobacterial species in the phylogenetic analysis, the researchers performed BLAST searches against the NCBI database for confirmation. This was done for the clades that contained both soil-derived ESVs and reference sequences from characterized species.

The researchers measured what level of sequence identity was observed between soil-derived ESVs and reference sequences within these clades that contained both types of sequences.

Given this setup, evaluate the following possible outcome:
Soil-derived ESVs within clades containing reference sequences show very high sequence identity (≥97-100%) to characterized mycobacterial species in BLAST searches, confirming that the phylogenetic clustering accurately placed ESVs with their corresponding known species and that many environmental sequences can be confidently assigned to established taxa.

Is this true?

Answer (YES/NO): NO